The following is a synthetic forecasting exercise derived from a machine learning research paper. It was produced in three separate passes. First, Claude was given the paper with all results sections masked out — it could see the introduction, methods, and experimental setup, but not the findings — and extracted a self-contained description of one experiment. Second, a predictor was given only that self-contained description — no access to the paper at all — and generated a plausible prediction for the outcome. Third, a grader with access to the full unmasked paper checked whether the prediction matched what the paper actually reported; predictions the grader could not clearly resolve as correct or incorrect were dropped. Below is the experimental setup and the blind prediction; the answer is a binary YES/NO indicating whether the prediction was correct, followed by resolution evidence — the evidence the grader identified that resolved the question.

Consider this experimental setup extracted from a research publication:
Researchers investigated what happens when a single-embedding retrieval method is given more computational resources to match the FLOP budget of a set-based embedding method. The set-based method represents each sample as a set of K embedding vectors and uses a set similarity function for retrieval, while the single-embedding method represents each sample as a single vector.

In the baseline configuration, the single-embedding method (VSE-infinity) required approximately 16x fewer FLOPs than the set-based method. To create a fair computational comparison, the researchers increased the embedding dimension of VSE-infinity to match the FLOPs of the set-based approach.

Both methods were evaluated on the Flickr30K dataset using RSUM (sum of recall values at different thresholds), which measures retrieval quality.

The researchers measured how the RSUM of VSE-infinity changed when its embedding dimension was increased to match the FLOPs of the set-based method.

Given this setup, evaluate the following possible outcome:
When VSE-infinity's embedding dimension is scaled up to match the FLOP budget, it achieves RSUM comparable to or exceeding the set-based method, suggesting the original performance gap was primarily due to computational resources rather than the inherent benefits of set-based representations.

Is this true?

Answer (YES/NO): NO